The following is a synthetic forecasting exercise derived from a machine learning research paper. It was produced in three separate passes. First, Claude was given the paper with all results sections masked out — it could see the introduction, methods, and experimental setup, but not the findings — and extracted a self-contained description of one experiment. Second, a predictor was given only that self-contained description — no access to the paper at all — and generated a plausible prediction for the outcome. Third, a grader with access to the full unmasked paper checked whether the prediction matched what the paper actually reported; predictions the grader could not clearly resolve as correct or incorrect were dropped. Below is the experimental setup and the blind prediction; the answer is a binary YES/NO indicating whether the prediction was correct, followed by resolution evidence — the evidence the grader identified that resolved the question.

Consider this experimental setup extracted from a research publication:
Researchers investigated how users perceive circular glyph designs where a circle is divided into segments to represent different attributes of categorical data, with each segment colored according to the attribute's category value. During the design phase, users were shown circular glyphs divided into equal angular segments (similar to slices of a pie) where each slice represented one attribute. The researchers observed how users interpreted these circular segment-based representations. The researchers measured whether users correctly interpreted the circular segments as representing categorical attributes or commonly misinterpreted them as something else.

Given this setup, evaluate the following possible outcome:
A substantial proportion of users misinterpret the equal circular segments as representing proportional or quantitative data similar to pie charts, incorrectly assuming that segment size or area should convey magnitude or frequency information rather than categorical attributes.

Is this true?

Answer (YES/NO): YES